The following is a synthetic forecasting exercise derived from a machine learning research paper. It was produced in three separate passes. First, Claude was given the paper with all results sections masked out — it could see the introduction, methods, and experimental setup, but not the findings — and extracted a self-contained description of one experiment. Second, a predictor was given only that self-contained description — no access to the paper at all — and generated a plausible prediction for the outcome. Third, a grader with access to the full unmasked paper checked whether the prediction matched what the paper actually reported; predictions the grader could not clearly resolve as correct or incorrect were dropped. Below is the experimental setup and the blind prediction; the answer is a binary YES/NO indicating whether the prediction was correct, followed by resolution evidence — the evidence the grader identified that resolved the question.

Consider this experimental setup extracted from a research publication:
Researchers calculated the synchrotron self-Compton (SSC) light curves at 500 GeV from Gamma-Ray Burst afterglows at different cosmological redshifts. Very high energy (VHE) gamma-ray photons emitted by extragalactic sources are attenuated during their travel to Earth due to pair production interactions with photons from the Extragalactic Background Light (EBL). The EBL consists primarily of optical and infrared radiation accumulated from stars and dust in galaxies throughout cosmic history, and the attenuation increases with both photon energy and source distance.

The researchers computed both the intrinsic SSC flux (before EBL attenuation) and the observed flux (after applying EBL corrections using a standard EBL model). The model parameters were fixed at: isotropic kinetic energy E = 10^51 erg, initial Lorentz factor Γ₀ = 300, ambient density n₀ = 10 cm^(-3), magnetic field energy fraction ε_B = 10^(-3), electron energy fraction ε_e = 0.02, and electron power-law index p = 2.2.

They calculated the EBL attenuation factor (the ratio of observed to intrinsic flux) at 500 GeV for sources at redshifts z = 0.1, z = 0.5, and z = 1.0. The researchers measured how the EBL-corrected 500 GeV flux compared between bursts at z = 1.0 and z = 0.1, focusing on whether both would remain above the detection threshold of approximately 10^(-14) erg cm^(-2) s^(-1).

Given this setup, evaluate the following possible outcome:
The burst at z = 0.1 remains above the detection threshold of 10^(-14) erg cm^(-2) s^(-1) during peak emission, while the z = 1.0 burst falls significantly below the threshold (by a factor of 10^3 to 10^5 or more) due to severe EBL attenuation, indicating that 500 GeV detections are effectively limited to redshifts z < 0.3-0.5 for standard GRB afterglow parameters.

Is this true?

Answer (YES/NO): YES